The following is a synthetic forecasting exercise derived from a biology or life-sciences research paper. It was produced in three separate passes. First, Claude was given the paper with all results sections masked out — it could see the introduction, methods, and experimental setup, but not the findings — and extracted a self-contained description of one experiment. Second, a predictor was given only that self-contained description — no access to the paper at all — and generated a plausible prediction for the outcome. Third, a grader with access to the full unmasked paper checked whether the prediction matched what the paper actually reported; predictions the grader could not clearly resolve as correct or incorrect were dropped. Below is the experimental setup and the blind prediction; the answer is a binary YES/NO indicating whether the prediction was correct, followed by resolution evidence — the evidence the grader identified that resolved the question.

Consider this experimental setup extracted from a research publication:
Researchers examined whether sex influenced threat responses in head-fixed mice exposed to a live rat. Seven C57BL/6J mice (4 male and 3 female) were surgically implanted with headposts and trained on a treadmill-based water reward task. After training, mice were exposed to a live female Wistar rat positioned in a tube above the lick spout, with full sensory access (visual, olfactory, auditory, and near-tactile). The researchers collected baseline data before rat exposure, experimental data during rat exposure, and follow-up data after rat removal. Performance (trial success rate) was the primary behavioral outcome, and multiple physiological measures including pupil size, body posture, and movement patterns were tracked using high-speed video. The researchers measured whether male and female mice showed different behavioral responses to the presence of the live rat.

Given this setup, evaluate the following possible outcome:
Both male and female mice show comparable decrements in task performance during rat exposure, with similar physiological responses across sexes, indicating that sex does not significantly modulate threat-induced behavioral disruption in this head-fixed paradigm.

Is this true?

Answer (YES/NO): NO